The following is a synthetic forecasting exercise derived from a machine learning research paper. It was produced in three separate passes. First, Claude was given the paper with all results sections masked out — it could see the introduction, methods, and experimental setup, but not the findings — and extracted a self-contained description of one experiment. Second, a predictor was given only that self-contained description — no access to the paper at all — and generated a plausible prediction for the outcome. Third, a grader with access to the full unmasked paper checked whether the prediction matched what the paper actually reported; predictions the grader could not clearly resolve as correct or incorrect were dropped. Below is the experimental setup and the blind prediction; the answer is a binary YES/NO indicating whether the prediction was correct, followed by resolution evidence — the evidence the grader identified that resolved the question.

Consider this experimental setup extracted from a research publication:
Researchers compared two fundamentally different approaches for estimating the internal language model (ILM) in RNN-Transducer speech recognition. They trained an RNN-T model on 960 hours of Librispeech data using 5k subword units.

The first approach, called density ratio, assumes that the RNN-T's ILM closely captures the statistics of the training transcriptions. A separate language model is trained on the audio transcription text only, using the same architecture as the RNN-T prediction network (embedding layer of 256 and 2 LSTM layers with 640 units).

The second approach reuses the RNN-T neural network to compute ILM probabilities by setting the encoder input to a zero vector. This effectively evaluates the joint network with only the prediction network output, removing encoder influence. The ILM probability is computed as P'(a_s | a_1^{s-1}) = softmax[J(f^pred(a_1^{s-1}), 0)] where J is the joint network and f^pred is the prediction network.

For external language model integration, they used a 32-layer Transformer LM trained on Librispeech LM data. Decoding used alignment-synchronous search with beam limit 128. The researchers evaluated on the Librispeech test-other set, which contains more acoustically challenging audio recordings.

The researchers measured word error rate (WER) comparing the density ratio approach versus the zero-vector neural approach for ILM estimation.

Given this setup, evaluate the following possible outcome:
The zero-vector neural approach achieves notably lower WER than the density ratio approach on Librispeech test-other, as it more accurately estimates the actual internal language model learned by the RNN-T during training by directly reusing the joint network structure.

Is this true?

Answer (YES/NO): YES